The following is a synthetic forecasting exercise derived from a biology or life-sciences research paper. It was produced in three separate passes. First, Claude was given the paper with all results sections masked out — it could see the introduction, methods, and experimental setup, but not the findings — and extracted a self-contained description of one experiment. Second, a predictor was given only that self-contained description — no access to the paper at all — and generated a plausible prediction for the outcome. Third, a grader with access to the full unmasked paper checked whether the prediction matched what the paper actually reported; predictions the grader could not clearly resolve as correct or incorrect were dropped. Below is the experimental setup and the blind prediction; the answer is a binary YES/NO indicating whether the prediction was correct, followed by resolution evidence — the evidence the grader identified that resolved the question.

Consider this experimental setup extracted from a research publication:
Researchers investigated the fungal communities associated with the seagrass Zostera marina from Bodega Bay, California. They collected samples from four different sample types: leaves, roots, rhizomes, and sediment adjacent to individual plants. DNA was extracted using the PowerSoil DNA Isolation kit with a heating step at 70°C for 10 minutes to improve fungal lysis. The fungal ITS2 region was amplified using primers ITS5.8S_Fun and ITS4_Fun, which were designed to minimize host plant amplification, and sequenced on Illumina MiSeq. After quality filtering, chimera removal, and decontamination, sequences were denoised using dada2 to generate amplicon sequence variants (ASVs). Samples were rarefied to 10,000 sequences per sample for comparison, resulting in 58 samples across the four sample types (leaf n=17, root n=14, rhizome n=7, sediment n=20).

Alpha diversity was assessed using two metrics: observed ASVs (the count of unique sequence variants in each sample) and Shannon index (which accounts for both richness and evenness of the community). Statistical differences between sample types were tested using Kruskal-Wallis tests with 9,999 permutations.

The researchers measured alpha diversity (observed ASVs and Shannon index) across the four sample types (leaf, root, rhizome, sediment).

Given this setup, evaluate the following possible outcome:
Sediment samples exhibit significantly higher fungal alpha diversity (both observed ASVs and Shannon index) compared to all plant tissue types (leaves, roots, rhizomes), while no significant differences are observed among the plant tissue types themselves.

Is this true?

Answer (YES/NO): NO